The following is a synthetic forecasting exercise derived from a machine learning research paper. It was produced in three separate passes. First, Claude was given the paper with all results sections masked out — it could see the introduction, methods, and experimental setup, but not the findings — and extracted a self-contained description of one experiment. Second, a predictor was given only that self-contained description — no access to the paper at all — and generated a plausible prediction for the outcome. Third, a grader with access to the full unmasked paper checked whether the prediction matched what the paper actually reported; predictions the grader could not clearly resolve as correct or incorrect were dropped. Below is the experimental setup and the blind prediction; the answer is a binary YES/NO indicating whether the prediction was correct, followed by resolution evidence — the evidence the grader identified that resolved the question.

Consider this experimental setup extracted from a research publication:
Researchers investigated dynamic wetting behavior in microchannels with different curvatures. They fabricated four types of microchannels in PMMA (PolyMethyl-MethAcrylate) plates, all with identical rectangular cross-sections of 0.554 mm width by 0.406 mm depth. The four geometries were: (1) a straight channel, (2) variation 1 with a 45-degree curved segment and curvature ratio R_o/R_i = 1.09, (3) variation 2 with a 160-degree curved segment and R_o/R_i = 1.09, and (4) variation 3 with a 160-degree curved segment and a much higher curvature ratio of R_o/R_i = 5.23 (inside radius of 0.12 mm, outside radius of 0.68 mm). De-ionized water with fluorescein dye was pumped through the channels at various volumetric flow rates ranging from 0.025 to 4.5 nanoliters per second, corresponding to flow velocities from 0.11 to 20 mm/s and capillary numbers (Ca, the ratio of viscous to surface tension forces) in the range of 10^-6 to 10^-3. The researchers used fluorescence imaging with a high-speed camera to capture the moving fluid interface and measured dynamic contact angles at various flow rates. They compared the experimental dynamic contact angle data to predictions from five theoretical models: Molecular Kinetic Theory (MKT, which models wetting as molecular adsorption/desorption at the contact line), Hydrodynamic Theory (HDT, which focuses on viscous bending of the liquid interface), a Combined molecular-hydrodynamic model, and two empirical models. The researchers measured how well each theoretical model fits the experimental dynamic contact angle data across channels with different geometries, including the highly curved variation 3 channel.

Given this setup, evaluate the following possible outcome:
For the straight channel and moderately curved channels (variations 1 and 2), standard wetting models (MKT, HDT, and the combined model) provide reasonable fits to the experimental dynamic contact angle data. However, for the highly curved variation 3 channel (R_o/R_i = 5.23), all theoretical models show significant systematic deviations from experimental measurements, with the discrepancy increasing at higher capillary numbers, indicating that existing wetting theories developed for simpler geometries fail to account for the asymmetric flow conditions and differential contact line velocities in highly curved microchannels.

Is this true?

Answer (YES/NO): NO